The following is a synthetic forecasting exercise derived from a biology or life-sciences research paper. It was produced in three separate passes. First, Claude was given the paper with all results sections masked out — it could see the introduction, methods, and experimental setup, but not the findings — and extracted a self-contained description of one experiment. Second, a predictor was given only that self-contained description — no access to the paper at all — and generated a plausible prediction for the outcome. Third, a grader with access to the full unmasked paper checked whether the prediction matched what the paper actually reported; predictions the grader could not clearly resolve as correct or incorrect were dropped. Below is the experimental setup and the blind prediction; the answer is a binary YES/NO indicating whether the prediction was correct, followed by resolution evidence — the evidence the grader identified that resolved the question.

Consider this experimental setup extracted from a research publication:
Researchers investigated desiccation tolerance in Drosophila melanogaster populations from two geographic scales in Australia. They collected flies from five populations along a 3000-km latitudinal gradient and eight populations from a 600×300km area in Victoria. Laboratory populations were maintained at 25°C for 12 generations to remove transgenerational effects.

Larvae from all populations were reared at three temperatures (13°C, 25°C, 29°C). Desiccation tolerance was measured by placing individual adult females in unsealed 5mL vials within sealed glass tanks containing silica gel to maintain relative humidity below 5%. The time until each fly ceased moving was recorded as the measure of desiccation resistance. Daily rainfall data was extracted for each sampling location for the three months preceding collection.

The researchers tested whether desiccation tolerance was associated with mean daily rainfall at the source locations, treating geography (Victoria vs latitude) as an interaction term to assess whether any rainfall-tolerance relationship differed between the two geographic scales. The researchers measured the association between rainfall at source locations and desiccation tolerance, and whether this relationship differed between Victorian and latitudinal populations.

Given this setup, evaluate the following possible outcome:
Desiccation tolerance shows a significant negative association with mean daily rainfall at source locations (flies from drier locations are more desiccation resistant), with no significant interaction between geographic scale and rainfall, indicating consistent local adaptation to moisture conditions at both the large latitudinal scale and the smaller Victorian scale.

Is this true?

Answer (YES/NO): NO